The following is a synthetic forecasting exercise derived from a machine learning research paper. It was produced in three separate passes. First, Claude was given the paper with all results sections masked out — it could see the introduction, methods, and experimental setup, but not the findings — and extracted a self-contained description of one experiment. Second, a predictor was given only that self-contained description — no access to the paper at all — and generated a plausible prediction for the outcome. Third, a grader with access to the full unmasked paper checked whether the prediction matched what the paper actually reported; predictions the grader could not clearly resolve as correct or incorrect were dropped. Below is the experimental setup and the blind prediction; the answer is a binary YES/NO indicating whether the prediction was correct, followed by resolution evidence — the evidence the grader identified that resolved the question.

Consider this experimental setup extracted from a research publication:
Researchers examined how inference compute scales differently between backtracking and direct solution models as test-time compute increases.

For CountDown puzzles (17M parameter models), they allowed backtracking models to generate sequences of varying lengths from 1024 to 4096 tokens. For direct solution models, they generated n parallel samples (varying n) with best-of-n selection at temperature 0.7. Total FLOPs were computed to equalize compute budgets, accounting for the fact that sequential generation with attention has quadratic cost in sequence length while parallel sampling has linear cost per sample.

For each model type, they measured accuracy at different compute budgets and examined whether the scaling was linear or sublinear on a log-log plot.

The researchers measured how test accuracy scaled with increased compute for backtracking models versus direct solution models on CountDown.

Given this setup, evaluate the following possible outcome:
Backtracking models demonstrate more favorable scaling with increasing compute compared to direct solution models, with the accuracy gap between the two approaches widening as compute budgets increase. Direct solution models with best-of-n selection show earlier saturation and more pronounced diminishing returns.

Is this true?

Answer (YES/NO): NO